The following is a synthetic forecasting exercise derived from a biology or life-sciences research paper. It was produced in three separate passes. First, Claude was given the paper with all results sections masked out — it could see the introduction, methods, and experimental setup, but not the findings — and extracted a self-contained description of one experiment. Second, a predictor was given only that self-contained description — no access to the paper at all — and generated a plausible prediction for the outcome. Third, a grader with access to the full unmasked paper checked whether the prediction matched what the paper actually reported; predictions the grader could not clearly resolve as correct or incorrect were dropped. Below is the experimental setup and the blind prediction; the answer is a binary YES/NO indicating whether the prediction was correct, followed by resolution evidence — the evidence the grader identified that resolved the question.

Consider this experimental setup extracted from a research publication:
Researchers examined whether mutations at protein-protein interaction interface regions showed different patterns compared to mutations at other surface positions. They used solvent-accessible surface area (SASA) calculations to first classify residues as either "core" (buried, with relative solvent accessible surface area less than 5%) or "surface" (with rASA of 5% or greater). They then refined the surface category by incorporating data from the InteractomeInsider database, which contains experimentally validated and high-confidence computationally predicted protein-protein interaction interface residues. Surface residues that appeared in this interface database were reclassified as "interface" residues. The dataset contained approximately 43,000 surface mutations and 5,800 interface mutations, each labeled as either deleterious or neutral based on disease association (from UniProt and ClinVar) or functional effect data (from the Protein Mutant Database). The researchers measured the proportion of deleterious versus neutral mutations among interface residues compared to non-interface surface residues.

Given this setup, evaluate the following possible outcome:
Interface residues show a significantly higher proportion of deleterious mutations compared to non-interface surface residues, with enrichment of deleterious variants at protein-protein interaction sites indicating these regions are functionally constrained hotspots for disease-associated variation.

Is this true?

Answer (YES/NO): YES